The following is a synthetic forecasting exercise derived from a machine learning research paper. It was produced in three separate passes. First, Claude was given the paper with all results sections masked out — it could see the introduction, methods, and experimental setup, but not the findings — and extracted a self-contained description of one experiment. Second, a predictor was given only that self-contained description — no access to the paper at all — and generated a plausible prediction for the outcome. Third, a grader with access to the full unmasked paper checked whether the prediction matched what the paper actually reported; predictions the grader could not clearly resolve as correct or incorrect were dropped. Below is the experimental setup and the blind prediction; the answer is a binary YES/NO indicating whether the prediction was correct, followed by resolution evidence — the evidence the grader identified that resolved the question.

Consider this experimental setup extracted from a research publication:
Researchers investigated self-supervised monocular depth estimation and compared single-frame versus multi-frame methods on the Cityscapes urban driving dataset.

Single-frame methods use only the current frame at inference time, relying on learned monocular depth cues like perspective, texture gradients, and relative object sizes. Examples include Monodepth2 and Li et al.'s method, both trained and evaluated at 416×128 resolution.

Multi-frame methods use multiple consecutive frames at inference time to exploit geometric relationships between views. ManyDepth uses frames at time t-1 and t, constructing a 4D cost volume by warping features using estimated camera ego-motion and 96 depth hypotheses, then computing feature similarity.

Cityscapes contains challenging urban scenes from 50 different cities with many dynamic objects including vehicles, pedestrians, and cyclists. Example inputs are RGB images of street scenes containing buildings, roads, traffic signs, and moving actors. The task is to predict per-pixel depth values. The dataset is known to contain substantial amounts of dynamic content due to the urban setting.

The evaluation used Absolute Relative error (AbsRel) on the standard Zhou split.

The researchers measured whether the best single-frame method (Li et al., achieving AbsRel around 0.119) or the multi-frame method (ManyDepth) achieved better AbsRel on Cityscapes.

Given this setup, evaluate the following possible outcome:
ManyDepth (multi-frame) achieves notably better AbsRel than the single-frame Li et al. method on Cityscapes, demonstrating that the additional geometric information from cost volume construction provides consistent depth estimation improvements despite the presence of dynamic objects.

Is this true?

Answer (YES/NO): YES